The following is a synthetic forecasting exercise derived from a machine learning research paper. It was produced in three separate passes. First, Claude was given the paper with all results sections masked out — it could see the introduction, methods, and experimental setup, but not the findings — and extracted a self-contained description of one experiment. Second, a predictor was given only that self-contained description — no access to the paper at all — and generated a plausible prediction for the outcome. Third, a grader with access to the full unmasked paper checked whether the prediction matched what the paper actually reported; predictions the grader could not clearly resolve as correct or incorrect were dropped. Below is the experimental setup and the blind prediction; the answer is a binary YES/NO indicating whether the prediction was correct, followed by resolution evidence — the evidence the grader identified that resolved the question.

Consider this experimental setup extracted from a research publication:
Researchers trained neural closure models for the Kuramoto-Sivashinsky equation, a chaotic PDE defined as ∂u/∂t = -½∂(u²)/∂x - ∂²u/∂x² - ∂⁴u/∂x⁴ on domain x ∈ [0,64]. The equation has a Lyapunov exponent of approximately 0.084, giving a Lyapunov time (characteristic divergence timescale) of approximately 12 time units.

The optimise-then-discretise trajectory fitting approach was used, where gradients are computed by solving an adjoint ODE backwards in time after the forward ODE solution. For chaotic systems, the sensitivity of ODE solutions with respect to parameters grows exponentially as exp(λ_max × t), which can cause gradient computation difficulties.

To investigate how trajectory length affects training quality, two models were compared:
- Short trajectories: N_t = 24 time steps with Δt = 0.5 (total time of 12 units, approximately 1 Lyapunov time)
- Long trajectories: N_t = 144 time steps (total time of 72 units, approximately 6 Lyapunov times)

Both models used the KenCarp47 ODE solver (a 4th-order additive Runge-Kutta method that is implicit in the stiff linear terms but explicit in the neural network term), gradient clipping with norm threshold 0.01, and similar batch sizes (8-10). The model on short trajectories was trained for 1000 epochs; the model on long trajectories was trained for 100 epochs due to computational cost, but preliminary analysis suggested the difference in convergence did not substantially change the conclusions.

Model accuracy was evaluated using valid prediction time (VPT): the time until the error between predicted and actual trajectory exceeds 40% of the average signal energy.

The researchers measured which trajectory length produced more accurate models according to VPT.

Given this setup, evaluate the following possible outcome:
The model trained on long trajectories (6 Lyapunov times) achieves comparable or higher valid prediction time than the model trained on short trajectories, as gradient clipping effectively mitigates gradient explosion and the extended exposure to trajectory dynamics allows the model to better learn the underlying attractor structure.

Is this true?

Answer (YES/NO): NO